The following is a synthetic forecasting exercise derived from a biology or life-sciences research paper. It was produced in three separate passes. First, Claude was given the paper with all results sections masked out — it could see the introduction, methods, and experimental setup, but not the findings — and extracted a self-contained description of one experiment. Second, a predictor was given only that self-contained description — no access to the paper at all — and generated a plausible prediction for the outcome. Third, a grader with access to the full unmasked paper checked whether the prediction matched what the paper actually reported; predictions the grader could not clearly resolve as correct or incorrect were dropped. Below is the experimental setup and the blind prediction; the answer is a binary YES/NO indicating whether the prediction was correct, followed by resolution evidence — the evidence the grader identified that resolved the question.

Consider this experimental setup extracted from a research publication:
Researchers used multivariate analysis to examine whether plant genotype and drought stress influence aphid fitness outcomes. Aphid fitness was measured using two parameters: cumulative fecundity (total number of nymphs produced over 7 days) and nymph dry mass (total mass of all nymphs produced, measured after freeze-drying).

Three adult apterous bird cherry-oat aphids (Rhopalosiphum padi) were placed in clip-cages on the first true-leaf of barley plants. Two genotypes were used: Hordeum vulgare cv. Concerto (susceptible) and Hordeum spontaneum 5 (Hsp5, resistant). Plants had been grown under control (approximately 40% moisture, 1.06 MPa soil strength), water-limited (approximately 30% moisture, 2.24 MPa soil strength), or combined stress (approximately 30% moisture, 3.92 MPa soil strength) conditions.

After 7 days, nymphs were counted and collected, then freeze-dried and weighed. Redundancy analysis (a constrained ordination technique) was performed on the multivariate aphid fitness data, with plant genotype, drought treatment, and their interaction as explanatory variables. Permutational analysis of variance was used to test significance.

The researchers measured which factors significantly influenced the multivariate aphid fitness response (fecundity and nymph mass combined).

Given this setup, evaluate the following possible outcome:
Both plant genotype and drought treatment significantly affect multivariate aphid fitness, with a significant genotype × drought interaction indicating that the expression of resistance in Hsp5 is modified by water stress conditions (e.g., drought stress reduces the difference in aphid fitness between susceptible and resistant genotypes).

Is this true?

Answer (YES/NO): NO